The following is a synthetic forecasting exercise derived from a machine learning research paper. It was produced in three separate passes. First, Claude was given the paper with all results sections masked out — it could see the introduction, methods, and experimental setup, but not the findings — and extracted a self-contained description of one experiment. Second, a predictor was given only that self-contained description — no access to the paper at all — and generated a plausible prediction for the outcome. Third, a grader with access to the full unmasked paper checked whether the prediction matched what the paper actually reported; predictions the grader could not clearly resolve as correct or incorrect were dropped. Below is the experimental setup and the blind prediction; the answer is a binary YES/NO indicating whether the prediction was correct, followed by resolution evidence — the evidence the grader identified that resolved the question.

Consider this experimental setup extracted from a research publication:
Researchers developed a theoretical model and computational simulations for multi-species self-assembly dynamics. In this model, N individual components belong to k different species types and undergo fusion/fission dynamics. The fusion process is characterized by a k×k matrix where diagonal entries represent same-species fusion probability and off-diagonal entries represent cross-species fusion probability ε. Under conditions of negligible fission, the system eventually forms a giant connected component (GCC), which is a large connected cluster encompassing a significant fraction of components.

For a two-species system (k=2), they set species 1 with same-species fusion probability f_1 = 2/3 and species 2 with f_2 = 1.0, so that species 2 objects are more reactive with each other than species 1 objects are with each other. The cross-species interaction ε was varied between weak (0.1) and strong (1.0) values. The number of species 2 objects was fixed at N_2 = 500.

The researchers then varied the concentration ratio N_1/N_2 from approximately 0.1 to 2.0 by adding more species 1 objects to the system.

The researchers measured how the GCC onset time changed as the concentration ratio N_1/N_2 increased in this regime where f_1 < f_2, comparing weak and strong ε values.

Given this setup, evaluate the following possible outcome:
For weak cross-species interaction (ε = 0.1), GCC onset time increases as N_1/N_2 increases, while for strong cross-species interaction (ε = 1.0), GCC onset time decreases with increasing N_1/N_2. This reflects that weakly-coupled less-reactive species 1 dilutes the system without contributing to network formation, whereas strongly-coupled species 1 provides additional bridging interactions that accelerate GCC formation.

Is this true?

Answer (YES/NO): NO